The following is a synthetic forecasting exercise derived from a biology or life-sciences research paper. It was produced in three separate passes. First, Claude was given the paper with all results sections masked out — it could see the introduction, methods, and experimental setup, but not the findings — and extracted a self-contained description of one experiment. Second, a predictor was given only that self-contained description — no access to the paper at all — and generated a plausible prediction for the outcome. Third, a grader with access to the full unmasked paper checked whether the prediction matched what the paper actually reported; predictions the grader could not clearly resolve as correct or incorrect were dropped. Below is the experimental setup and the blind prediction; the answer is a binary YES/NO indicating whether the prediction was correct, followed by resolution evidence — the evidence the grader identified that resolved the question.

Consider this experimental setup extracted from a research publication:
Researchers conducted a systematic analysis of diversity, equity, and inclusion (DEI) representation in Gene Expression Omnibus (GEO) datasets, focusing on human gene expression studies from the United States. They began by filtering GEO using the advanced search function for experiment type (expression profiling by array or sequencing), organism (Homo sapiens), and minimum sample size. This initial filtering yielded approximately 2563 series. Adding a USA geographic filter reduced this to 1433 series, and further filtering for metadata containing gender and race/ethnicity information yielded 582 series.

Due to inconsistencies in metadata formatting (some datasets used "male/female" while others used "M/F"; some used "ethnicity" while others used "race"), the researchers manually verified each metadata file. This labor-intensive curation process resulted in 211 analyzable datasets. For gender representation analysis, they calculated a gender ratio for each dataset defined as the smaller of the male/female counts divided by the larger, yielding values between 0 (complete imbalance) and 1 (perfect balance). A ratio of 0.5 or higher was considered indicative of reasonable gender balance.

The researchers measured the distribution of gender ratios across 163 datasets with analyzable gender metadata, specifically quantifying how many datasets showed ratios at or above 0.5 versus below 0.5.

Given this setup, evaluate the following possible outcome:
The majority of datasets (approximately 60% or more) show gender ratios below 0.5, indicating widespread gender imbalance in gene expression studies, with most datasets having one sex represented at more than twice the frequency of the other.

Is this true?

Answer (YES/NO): NO